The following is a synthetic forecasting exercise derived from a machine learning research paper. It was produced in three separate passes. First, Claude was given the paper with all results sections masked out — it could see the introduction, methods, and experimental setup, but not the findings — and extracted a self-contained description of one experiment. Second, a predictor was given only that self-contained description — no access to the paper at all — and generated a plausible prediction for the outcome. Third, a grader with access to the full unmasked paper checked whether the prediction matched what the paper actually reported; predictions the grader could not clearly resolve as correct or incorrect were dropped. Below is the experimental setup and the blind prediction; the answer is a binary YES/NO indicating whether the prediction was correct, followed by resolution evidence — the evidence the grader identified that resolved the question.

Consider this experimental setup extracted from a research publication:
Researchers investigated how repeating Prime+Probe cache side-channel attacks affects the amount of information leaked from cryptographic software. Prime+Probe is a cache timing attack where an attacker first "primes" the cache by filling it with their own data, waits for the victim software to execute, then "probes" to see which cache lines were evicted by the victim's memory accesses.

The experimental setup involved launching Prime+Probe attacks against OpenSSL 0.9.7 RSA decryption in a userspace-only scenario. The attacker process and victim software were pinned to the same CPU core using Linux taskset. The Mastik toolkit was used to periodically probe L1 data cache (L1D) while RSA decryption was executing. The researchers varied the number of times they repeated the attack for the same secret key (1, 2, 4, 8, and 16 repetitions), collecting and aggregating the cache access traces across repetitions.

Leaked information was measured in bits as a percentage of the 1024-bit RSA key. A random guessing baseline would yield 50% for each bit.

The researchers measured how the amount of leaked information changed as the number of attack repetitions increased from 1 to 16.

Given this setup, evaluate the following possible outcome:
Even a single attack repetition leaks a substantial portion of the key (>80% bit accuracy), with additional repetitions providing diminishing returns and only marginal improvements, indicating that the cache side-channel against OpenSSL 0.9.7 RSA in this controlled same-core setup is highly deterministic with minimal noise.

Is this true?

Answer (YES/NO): NO